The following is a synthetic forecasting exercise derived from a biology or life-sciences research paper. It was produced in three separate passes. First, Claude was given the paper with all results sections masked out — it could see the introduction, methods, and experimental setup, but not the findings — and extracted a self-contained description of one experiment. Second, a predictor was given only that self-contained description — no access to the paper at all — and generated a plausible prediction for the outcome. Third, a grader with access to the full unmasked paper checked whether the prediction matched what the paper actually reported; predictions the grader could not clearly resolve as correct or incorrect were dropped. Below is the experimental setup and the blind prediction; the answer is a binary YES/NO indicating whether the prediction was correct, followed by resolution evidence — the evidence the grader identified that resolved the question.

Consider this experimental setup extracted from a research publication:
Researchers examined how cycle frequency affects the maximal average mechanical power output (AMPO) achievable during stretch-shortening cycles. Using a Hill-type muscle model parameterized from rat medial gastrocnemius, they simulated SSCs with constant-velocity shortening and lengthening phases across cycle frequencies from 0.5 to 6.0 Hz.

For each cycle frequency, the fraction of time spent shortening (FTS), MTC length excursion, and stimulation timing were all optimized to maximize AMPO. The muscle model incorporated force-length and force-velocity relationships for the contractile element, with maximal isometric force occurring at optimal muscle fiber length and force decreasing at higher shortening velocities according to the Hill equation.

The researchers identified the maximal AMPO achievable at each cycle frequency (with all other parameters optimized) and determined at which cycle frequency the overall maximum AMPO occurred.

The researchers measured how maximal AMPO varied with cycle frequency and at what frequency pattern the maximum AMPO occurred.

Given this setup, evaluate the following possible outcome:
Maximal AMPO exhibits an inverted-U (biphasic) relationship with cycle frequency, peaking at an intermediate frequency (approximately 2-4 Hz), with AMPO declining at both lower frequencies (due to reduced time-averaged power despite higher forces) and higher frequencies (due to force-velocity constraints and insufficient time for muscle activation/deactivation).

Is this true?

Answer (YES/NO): YES